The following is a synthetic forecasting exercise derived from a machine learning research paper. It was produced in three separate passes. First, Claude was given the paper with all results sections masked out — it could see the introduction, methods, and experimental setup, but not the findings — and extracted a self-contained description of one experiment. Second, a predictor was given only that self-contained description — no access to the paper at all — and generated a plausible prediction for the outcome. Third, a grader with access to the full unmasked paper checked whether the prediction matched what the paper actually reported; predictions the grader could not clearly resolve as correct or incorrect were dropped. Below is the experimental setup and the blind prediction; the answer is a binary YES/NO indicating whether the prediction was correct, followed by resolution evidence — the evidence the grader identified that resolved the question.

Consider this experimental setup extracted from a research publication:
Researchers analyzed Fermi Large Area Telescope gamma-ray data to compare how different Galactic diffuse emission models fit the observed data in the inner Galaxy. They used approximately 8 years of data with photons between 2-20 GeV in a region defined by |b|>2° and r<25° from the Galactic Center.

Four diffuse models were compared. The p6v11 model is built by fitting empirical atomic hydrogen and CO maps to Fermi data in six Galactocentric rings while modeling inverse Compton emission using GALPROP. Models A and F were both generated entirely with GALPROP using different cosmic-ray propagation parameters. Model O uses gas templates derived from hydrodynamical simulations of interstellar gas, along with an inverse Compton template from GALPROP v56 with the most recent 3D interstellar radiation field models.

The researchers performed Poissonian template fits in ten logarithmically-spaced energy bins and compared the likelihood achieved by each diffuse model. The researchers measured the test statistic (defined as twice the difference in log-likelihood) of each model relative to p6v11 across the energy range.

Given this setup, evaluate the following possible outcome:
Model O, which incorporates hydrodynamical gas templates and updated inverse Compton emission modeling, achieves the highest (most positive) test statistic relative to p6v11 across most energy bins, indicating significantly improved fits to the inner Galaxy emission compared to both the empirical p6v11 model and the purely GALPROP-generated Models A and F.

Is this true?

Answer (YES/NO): YES